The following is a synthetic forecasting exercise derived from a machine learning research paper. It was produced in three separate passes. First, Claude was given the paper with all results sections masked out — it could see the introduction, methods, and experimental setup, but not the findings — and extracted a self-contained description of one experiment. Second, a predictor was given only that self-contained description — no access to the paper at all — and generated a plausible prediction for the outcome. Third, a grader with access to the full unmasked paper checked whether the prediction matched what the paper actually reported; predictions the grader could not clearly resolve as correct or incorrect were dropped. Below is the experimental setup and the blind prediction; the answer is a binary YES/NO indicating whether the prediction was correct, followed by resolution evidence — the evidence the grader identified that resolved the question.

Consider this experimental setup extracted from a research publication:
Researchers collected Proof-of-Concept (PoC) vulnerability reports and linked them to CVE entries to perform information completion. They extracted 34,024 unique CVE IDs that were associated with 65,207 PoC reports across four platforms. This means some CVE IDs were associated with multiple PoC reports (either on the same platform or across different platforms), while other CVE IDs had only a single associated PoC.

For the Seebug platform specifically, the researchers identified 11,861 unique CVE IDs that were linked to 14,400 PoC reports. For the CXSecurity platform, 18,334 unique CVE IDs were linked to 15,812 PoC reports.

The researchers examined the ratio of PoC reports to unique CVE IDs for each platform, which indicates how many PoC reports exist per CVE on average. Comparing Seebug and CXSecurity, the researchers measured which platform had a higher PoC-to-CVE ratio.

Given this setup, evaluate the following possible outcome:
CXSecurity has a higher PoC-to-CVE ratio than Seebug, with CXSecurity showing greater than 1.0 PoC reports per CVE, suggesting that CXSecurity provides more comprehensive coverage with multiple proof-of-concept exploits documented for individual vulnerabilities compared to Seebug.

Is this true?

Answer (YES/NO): NO